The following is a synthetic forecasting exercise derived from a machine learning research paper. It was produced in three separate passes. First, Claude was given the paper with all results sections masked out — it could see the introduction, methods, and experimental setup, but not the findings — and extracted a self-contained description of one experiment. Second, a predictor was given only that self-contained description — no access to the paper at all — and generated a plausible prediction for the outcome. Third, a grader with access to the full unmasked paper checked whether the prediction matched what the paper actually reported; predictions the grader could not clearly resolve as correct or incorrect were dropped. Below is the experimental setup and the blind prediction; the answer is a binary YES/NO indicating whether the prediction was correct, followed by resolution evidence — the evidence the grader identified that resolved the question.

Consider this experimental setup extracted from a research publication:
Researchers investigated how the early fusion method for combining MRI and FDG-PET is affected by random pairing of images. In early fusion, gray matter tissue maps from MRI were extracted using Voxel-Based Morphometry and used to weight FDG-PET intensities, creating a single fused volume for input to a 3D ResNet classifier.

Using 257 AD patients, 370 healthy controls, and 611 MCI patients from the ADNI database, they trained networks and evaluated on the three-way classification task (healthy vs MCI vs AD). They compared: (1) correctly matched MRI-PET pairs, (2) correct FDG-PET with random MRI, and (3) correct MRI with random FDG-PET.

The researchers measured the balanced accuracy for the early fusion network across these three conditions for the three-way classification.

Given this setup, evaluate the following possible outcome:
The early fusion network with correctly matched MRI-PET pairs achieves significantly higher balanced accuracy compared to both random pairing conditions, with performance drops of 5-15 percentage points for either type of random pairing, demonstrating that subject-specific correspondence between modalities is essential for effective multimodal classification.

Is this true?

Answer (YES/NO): NO